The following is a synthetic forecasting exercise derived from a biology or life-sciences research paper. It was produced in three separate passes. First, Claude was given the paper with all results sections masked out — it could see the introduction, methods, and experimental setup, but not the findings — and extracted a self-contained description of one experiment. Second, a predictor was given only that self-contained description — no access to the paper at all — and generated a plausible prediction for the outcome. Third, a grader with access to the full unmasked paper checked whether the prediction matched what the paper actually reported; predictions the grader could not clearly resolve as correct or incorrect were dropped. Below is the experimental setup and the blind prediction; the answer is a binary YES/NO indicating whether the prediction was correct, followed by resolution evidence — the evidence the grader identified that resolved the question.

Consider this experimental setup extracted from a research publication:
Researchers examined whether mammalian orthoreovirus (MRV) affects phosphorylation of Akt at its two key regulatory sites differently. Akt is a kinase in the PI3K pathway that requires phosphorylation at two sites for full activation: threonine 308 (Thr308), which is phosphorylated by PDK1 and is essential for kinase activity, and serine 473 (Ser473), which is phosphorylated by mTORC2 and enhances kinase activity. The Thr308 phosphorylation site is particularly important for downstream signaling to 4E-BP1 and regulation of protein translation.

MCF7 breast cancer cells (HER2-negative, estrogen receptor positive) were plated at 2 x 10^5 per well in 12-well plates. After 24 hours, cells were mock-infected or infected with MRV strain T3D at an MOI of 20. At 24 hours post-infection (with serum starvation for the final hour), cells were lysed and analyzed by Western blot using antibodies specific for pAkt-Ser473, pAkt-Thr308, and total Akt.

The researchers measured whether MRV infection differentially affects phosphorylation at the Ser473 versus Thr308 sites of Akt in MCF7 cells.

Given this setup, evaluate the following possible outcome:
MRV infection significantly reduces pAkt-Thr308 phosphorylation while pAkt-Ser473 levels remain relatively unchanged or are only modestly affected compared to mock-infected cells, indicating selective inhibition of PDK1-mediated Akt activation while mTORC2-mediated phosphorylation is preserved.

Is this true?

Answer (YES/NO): NO